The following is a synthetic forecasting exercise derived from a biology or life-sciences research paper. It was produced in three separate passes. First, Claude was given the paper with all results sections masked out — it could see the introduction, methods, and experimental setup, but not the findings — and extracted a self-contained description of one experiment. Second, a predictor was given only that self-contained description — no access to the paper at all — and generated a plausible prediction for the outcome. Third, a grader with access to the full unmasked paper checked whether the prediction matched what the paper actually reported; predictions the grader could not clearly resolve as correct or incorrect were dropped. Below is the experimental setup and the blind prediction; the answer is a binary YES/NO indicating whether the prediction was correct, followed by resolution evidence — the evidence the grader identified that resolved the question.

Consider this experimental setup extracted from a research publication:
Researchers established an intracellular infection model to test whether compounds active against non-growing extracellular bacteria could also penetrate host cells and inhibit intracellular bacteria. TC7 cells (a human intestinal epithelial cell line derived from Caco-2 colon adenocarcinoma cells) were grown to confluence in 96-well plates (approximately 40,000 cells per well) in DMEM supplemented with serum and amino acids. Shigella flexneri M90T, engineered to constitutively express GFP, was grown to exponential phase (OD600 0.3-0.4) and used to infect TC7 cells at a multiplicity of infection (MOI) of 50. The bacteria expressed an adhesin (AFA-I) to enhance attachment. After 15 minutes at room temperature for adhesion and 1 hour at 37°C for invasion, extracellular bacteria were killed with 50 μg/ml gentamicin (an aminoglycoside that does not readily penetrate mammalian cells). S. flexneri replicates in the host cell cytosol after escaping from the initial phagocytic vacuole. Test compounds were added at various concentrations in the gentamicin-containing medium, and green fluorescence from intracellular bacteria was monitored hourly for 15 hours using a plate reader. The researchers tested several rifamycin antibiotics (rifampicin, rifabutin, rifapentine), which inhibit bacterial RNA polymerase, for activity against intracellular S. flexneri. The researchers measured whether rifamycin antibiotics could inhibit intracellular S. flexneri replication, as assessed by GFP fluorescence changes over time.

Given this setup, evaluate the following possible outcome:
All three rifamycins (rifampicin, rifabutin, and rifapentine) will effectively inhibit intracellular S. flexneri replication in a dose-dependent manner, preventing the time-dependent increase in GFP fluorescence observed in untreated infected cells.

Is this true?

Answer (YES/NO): YES